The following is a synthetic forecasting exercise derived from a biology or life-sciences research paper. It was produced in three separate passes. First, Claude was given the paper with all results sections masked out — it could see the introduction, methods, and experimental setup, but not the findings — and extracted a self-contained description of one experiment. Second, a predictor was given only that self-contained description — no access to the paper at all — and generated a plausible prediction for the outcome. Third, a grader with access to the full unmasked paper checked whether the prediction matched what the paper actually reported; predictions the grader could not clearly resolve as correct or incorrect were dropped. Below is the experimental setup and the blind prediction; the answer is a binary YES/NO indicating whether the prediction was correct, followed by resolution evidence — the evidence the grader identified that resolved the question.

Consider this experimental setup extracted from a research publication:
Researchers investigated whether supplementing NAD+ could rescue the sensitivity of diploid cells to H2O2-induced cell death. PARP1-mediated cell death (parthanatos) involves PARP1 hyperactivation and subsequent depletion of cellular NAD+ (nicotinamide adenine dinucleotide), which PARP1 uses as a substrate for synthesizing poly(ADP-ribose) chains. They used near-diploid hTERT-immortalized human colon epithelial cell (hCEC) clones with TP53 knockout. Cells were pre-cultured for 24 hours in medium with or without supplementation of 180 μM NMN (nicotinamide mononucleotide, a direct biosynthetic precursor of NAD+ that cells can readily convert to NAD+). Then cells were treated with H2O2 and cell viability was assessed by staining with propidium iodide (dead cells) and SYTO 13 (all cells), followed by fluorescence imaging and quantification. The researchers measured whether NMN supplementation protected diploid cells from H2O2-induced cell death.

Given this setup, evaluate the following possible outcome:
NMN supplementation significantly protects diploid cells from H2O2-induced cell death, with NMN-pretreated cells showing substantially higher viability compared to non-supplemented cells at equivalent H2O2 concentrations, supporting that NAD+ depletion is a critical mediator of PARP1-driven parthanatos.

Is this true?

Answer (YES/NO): YES